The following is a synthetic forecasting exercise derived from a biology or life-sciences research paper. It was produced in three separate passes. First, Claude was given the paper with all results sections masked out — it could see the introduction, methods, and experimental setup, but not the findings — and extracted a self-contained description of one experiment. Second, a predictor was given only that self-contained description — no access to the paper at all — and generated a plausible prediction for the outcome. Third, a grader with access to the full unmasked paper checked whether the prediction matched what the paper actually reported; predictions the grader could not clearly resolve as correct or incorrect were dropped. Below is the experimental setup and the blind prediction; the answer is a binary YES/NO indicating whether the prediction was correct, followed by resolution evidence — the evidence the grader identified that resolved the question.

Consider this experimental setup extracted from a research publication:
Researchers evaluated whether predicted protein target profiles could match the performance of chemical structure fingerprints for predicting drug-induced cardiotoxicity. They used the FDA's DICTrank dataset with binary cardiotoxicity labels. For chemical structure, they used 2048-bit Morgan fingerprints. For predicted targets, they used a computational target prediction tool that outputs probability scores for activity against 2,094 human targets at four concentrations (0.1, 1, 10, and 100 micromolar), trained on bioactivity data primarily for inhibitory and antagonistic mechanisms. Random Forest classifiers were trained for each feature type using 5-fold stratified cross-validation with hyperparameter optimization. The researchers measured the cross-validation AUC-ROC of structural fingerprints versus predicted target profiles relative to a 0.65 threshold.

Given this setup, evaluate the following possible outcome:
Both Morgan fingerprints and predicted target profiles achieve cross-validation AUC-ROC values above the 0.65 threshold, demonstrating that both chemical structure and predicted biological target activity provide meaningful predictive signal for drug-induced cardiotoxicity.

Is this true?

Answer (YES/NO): YES